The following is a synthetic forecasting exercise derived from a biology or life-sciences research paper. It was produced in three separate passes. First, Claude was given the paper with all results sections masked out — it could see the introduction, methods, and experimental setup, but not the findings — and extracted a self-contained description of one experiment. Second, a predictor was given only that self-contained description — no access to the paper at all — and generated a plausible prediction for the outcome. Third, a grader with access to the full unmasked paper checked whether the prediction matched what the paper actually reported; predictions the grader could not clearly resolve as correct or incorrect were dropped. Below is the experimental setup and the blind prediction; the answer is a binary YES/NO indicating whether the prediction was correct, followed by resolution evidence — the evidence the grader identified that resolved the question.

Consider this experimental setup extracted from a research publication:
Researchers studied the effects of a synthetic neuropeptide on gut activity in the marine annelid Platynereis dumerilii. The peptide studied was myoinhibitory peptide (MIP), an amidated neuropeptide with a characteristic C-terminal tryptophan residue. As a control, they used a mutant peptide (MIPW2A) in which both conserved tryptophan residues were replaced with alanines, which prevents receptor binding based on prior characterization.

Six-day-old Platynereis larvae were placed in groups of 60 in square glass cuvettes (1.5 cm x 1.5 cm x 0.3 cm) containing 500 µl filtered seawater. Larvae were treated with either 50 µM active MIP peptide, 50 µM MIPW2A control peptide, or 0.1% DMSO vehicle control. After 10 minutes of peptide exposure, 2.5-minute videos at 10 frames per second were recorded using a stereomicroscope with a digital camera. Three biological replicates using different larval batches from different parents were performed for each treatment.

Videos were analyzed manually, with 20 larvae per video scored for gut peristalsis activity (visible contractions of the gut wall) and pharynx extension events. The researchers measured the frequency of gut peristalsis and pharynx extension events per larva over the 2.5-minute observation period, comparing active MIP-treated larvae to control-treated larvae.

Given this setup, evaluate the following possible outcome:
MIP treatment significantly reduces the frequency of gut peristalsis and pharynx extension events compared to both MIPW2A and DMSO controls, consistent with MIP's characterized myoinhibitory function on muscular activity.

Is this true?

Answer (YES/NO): NO